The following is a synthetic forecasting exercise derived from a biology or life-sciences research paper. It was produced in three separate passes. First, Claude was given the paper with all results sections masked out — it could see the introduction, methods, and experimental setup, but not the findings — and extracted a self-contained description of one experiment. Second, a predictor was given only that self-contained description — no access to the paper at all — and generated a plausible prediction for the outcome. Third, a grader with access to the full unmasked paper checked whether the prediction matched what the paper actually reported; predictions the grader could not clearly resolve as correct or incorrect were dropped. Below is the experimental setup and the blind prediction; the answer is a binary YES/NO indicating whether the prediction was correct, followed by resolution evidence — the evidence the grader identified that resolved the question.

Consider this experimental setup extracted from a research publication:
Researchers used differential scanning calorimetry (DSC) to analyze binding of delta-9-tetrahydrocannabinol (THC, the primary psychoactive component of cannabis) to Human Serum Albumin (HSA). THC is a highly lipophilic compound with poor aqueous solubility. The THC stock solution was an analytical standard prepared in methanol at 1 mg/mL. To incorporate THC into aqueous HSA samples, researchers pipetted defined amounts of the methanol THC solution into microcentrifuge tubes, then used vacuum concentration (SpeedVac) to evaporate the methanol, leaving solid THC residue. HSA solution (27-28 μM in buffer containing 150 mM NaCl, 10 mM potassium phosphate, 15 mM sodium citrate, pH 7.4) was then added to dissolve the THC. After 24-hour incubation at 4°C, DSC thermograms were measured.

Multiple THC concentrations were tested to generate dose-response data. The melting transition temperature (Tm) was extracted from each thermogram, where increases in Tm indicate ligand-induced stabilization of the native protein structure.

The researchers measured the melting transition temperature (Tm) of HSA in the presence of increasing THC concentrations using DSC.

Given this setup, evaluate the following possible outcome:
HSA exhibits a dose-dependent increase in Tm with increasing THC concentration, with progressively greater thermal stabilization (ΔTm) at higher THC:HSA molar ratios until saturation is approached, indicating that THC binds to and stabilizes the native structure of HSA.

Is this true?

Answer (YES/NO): YES